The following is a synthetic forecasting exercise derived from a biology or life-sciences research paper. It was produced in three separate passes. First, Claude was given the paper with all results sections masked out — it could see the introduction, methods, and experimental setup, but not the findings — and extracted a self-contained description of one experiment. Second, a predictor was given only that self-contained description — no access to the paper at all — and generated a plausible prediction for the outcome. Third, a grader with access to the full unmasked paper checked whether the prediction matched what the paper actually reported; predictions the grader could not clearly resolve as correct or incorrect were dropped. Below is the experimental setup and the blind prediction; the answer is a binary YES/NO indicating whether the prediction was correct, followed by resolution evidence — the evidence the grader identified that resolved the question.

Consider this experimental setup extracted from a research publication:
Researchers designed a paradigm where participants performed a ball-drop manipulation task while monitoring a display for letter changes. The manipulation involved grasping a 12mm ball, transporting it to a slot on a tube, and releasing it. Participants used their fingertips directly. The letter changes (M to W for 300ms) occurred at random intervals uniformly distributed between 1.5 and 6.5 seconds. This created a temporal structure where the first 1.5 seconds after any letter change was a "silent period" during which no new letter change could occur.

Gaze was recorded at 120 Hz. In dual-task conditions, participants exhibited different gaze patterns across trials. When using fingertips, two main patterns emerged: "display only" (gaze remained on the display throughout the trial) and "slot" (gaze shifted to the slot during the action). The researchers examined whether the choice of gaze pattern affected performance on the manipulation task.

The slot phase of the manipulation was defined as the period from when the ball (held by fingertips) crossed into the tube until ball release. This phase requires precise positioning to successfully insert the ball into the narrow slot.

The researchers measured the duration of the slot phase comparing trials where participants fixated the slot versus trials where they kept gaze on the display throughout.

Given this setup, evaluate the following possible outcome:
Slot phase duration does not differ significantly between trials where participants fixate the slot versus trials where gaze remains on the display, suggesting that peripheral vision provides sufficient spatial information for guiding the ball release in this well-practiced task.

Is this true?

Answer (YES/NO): NO